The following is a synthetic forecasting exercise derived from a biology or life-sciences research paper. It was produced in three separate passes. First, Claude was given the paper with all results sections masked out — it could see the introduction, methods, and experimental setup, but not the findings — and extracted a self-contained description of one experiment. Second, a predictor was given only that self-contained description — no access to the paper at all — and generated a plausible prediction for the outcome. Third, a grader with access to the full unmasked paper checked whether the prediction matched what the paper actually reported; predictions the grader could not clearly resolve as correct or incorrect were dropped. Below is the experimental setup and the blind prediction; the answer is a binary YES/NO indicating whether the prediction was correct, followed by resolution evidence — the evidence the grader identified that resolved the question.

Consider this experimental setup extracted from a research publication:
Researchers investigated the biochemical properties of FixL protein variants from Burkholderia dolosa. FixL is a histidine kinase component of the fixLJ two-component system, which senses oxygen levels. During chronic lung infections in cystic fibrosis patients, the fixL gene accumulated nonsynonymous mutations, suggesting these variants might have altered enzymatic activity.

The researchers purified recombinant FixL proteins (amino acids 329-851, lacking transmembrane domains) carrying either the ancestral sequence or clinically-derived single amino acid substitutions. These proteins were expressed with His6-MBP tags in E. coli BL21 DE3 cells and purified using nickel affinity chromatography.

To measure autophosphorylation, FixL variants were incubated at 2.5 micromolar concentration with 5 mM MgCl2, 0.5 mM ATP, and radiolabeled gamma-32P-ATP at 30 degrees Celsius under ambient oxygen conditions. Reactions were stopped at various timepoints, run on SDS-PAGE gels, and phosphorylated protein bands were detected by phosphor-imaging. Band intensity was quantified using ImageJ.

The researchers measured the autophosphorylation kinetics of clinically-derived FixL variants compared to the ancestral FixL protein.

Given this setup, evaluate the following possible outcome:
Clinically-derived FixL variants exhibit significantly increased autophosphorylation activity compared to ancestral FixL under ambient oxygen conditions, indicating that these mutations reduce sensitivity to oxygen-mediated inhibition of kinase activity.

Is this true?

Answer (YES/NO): NO